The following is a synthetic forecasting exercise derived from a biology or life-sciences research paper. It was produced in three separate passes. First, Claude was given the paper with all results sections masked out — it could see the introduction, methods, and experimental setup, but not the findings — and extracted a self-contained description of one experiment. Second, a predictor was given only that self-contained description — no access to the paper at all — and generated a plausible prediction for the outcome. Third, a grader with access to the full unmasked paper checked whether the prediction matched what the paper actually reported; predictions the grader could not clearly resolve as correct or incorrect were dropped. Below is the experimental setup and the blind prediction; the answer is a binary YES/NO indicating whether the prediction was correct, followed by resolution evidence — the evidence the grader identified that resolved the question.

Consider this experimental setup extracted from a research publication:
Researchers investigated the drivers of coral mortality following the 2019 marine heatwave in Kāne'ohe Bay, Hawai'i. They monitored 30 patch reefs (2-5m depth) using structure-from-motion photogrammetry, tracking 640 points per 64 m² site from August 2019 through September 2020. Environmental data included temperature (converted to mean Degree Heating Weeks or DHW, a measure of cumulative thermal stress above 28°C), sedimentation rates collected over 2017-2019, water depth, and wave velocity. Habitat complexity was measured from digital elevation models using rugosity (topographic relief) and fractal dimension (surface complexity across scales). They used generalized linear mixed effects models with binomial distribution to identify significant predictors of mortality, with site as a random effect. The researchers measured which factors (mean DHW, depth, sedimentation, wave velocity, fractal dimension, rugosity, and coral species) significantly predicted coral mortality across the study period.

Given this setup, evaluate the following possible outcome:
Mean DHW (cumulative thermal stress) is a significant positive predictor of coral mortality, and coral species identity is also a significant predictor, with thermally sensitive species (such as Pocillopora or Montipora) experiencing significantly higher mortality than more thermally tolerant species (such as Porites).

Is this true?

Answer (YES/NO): NO